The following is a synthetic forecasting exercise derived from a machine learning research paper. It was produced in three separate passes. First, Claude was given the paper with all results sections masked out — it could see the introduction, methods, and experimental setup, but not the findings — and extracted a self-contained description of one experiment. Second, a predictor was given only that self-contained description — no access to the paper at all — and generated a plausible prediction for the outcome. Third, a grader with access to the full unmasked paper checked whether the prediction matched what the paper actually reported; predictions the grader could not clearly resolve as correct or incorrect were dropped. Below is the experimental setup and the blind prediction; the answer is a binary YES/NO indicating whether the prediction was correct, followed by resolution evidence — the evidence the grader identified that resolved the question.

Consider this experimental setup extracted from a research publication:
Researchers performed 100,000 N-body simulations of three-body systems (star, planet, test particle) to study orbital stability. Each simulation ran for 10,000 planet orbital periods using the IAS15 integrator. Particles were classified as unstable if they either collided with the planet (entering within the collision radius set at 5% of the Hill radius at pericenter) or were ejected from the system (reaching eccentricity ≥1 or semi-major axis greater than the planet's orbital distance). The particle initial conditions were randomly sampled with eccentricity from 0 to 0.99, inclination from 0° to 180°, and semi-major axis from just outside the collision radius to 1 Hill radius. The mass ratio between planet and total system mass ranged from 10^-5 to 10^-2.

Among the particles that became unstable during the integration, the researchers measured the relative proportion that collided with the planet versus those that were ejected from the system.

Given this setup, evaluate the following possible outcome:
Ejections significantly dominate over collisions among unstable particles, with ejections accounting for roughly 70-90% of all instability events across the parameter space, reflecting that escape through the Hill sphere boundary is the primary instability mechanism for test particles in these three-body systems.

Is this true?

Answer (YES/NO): NO